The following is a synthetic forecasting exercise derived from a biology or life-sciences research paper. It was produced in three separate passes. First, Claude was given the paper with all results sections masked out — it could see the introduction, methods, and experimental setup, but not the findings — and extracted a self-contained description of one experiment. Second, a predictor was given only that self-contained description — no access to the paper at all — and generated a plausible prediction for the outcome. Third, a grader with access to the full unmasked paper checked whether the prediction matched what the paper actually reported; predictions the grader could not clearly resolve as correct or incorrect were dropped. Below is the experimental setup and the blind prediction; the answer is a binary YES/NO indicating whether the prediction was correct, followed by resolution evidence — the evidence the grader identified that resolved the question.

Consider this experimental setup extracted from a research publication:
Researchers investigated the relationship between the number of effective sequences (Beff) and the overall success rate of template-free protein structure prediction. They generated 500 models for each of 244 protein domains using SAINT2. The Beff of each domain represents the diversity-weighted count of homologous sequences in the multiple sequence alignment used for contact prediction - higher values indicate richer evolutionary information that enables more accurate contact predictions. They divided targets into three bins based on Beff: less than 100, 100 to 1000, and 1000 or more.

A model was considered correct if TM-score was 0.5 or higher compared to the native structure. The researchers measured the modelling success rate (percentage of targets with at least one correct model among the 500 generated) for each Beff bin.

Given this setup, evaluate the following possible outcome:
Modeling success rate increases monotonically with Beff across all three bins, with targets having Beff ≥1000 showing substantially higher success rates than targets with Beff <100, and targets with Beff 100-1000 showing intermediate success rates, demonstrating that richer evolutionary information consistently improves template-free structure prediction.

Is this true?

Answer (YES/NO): YES